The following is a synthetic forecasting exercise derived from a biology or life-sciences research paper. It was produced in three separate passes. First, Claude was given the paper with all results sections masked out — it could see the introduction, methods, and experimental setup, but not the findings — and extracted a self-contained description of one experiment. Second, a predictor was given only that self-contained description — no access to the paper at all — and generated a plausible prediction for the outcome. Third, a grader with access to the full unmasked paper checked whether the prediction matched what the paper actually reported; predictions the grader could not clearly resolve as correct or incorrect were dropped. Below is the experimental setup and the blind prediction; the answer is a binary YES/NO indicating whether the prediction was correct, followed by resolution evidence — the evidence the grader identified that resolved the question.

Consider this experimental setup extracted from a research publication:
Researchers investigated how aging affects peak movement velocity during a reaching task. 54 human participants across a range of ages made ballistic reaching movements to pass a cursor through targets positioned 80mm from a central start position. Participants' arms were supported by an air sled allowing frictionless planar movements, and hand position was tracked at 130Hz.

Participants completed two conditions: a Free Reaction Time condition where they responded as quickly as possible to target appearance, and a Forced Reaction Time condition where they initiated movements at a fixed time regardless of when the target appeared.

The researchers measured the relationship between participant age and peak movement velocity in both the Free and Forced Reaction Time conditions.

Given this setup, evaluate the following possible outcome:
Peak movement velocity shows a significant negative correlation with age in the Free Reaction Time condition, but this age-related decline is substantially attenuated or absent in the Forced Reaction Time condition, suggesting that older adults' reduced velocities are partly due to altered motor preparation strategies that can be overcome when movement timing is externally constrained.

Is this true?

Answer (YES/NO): NO